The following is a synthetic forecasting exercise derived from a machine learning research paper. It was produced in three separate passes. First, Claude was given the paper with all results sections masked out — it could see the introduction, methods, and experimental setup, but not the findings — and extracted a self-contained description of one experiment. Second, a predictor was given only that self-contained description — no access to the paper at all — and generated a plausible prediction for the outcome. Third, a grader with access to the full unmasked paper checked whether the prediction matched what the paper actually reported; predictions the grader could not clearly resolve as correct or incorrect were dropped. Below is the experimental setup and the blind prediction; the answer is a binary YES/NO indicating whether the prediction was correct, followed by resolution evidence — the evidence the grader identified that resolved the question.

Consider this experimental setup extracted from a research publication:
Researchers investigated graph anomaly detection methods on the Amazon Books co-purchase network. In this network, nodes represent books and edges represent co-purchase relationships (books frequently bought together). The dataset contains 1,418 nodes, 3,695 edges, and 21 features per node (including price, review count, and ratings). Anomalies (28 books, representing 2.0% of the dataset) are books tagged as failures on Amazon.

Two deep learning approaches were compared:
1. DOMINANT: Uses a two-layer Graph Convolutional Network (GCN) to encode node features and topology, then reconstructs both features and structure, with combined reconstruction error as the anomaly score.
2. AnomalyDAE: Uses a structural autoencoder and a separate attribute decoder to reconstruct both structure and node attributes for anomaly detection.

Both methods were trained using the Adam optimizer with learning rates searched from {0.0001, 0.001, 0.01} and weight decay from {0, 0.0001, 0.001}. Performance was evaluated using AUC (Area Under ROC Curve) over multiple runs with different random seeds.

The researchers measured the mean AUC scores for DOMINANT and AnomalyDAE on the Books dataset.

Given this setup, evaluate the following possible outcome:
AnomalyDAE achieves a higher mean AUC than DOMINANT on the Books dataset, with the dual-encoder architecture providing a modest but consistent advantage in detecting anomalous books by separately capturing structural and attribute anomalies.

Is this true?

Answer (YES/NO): NO